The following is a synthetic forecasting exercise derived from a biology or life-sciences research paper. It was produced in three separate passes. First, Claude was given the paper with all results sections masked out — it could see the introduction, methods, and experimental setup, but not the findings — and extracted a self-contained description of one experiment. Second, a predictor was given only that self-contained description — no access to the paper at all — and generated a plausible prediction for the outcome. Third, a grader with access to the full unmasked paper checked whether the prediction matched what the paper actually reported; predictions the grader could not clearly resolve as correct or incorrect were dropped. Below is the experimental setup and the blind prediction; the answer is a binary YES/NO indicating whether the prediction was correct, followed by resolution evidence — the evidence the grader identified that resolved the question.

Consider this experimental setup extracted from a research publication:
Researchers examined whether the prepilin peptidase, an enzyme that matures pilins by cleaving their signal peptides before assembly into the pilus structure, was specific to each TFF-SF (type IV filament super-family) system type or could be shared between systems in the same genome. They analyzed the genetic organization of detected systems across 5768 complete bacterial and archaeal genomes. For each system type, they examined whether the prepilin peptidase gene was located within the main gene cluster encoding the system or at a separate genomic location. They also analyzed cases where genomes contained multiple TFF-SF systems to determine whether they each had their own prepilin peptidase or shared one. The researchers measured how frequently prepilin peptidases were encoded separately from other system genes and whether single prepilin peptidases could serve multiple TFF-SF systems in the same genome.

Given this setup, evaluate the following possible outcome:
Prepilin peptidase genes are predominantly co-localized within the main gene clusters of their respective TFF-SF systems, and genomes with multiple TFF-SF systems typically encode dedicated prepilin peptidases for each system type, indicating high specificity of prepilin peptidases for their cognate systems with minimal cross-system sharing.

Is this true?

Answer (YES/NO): NO